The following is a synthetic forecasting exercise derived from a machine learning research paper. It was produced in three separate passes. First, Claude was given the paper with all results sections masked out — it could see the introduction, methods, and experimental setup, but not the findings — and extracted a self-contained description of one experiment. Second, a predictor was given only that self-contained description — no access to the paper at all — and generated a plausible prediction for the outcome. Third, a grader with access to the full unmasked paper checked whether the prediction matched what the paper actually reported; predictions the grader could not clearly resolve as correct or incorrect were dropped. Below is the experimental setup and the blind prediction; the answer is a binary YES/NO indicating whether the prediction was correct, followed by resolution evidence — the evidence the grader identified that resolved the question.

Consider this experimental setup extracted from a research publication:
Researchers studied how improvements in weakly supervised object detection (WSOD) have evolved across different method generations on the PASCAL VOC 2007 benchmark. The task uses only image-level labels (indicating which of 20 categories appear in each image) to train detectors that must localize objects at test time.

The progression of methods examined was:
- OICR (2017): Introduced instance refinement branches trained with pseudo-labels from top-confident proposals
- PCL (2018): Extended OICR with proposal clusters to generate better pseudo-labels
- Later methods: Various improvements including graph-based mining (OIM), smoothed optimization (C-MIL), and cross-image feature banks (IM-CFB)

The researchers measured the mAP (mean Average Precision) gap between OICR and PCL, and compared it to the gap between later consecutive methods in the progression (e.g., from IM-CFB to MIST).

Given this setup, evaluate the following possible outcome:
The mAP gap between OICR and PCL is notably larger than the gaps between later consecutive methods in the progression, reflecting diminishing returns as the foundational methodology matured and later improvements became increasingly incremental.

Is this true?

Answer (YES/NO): NO